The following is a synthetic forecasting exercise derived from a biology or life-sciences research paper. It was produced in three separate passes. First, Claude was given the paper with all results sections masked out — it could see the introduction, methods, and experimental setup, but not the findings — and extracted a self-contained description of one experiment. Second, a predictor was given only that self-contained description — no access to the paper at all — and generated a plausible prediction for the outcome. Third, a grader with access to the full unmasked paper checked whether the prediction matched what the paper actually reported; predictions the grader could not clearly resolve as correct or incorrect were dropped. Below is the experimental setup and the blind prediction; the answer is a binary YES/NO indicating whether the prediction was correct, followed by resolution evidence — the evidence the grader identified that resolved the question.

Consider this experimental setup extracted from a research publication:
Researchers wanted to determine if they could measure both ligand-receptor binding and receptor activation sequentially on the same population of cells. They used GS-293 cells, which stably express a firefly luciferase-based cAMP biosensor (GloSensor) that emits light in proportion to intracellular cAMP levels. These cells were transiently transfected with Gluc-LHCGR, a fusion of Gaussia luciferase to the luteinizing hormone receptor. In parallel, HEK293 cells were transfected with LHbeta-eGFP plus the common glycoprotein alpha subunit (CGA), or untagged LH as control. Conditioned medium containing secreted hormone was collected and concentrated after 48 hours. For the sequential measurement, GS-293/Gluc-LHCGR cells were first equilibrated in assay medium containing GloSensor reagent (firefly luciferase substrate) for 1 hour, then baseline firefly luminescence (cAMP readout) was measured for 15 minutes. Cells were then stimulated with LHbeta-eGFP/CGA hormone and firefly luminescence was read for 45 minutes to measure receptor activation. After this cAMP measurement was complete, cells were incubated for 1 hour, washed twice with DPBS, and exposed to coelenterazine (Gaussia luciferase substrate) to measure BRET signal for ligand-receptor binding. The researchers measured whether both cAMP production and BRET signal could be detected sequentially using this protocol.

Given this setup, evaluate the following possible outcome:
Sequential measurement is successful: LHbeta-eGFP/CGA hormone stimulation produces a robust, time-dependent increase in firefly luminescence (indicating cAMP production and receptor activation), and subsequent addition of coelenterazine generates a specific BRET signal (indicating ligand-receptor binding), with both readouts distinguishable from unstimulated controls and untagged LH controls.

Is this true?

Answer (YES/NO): YES